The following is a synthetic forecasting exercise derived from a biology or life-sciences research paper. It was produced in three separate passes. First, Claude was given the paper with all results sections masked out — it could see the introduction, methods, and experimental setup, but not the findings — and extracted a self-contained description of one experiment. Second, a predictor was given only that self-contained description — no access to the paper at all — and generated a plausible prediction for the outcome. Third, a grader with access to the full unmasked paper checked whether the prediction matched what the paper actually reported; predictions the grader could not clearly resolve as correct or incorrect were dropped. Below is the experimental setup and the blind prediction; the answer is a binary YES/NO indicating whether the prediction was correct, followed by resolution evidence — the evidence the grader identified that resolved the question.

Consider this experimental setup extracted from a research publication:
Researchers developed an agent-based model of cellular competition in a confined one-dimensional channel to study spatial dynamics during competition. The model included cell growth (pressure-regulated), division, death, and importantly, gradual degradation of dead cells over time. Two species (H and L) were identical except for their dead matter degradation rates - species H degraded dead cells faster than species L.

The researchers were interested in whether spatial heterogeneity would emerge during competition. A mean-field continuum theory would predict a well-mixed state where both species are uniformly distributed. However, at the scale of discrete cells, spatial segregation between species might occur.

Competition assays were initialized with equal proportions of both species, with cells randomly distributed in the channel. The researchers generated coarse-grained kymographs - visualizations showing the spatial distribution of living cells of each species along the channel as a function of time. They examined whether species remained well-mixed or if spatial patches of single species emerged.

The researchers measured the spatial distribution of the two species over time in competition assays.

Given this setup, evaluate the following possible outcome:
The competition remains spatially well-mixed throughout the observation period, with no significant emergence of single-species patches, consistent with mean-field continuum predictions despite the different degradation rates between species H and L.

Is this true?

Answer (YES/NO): NO